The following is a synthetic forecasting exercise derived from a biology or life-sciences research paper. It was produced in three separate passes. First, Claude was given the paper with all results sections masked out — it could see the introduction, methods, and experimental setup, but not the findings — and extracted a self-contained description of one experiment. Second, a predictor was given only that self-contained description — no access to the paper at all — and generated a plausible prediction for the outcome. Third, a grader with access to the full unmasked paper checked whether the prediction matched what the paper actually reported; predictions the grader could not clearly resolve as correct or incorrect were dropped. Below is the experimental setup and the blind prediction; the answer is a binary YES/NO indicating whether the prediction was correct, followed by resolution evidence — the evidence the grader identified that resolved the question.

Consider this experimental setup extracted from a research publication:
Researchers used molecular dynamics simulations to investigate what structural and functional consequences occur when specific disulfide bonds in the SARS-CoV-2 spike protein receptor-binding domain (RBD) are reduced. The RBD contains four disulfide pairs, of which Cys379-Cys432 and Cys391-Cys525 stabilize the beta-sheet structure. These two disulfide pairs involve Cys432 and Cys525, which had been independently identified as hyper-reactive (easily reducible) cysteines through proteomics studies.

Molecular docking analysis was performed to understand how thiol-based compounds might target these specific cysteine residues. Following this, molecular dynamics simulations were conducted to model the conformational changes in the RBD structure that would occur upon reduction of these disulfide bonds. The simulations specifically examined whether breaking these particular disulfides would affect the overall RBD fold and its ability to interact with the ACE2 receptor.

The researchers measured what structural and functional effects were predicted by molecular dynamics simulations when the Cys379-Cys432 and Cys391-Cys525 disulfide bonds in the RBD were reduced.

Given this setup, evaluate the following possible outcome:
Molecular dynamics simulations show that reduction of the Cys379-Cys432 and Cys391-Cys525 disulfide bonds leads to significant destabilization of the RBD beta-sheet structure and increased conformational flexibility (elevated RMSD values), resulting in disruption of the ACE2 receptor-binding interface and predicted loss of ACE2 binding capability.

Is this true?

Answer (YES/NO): NO